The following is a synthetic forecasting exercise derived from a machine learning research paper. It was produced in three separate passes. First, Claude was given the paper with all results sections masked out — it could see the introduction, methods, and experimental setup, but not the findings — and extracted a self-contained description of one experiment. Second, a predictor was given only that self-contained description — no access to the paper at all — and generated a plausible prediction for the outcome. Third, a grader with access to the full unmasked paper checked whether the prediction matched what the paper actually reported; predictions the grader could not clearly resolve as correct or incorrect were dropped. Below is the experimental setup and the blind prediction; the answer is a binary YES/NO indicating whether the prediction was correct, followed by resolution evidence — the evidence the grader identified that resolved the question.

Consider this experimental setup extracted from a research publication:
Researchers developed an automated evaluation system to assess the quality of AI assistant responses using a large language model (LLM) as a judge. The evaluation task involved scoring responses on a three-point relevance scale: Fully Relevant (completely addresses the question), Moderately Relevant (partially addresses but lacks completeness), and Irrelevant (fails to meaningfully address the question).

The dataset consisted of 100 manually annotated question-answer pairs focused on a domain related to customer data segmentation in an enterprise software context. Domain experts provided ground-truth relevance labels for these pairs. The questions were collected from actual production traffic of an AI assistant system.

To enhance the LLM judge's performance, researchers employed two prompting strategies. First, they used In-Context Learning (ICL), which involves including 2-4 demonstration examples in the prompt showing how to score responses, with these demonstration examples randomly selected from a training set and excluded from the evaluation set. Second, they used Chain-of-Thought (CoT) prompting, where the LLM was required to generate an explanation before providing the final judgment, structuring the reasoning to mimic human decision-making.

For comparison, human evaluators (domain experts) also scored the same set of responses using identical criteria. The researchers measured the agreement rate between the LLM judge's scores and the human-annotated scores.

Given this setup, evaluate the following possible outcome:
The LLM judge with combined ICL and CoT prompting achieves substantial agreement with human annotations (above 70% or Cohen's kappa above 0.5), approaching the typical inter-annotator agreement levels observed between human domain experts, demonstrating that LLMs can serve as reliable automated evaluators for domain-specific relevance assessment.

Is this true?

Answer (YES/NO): YES